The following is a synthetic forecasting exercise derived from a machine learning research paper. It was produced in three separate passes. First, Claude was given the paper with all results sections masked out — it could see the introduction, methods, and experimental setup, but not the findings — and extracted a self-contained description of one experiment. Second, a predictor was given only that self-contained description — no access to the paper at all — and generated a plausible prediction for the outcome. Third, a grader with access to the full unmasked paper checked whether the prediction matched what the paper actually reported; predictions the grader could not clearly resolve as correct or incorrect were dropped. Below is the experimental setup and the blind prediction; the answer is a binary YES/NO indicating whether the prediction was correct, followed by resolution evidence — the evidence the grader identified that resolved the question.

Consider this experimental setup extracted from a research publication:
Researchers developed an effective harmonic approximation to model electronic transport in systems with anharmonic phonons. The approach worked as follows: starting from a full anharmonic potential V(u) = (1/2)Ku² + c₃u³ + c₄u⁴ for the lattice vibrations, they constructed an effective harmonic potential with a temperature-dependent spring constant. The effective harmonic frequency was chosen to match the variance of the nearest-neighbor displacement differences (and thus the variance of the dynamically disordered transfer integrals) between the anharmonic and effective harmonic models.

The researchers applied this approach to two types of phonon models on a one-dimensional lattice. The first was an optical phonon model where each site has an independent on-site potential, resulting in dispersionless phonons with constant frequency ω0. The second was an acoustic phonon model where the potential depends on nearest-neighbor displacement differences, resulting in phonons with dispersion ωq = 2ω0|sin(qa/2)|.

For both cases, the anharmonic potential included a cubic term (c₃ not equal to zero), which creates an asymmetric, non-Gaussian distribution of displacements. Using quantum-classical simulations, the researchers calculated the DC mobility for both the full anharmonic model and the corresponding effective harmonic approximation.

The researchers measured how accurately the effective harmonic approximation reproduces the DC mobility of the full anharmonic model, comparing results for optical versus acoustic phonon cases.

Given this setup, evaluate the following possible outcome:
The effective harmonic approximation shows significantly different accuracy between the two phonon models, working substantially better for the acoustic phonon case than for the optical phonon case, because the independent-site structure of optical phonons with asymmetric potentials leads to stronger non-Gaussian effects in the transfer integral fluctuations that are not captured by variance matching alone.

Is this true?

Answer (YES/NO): NO